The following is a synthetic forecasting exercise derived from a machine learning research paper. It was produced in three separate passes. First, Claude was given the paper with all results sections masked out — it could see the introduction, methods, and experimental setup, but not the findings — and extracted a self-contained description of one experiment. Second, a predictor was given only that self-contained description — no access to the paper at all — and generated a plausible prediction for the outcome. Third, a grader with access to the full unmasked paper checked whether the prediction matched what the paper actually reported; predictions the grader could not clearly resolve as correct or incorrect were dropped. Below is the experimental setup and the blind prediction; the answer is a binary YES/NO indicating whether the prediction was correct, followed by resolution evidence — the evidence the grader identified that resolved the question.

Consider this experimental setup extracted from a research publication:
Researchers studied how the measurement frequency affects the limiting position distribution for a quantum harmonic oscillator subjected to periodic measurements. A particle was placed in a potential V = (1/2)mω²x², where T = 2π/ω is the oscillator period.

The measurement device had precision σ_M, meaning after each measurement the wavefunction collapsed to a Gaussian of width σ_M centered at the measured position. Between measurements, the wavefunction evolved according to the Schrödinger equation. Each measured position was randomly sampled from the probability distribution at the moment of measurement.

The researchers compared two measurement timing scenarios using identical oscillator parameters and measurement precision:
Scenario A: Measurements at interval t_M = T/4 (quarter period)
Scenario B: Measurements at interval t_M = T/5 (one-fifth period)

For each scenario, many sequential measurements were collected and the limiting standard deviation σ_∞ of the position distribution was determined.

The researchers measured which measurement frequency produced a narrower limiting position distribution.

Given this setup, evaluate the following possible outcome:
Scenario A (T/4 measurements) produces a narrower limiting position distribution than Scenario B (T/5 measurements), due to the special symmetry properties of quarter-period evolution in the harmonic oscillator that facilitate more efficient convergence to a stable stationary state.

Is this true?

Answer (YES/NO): YES